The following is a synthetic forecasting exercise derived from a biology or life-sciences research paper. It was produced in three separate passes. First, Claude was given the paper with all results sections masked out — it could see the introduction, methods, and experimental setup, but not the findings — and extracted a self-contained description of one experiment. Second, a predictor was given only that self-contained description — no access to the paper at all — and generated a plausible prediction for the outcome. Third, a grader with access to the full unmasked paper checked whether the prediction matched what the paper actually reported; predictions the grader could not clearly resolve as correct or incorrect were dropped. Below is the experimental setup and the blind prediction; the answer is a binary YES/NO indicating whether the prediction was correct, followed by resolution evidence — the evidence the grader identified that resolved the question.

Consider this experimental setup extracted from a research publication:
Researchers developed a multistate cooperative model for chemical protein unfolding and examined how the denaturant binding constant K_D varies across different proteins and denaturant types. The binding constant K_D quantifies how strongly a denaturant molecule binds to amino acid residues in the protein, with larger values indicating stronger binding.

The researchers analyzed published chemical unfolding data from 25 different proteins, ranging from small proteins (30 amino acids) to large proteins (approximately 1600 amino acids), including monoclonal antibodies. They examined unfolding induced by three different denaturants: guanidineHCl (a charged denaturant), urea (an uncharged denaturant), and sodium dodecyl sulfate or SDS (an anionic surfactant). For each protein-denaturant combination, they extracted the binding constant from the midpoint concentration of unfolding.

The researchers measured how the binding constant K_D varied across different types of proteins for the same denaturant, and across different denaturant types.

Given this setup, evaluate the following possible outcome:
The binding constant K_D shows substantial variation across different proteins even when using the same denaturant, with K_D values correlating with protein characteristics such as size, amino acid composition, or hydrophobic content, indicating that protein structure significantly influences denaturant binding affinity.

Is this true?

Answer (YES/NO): NO